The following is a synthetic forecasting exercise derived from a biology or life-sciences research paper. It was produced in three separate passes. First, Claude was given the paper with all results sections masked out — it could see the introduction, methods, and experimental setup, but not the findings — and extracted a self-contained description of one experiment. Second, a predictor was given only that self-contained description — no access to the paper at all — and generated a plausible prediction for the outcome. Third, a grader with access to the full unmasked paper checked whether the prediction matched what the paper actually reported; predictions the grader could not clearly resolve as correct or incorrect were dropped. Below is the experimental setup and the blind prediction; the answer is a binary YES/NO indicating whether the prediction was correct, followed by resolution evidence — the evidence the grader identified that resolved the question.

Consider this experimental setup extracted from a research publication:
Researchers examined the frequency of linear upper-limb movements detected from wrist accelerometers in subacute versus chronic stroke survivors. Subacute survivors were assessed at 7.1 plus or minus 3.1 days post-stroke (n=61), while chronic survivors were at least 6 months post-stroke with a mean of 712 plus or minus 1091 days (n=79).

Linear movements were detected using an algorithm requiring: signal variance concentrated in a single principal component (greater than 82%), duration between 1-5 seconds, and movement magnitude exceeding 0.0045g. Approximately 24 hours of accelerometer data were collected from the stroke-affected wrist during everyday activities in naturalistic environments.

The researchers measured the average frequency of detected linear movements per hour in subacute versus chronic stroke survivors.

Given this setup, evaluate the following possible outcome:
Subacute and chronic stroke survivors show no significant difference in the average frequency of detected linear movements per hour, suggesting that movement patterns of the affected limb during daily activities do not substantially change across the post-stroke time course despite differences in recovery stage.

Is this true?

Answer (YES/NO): YES